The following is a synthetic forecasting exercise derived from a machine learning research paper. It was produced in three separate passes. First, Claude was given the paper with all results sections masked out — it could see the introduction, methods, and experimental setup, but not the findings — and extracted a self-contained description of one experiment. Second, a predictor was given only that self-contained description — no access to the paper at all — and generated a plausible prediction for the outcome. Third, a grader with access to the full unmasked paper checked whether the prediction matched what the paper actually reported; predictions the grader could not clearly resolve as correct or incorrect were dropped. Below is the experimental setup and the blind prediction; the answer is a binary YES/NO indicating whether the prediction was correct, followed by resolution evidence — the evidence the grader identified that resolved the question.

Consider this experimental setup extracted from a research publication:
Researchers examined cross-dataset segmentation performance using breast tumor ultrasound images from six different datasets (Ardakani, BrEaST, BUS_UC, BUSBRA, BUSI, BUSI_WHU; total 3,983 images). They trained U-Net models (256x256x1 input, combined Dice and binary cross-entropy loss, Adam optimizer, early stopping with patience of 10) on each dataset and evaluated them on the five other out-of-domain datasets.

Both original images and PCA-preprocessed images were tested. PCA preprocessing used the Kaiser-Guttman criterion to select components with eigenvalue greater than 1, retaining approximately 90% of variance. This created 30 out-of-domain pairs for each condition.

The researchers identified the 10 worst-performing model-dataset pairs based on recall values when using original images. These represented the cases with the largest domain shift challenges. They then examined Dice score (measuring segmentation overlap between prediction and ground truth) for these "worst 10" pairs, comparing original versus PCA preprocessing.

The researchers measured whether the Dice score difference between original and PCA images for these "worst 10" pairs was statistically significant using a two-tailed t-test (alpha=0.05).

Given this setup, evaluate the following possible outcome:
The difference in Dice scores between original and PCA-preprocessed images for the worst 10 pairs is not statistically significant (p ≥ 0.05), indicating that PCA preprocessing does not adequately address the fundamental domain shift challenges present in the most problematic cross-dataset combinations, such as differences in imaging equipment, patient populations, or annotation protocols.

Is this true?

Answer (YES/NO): NO